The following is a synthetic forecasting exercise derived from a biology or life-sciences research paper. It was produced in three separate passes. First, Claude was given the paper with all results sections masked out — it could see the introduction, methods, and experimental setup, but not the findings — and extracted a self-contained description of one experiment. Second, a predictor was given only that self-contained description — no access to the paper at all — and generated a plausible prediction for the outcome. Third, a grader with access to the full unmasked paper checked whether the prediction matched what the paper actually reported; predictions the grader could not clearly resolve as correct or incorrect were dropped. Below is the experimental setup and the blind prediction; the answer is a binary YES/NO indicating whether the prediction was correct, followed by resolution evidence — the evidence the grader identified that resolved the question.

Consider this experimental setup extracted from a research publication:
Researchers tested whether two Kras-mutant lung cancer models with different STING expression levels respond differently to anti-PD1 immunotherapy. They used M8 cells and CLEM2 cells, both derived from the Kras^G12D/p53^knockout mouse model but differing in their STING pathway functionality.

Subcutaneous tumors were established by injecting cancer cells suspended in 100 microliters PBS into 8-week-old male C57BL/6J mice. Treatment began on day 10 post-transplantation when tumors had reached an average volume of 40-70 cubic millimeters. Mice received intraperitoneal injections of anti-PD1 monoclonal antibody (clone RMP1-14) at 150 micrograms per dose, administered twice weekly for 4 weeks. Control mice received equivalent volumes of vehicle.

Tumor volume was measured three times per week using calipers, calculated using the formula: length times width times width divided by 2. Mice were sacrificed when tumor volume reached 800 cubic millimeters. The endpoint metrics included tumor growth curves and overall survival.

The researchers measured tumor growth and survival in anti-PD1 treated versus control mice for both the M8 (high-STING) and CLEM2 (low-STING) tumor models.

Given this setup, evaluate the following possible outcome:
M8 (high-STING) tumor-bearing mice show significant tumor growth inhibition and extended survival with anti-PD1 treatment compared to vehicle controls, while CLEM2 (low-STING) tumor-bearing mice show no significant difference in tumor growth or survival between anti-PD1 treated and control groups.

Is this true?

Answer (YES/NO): NO